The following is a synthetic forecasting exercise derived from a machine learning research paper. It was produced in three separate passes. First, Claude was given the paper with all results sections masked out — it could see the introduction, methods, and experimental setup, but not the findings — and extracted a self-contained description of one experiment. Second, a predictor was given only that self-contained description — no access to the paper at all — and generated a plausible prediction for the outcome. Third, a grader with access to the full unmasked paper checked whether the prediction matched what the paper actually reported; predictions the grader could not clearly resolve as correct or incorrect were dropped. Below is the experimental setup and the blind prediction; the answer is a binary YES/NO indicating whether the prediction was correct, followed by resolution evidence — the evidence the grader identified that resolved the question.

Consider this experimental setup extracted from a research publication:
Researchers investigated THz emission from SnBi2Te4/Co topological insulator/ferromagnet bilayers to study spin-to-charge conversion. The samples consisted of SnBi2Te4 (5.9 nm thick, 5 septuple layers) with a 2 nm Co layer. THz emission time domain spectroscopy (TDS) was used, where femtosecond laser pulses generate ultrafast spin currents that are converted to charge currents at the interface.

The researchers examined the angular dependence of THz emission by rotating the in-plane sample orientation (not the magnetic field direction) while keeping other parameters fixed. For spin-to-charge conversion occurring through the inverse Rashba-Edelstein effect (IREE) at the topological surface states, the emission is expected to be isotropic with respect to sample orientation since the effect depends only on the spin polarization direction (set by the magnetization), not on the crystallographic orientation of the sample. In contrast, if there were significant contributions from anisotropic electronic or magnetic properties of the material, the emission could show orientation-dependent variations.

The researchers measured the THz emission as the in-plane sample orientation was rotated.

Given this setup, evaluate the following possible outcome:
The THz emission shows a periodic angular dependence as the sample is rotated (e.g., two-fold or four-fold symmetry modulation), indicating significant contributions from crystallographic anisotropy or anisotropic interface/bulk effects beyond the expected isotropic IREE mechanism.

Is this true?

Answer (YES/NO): YES